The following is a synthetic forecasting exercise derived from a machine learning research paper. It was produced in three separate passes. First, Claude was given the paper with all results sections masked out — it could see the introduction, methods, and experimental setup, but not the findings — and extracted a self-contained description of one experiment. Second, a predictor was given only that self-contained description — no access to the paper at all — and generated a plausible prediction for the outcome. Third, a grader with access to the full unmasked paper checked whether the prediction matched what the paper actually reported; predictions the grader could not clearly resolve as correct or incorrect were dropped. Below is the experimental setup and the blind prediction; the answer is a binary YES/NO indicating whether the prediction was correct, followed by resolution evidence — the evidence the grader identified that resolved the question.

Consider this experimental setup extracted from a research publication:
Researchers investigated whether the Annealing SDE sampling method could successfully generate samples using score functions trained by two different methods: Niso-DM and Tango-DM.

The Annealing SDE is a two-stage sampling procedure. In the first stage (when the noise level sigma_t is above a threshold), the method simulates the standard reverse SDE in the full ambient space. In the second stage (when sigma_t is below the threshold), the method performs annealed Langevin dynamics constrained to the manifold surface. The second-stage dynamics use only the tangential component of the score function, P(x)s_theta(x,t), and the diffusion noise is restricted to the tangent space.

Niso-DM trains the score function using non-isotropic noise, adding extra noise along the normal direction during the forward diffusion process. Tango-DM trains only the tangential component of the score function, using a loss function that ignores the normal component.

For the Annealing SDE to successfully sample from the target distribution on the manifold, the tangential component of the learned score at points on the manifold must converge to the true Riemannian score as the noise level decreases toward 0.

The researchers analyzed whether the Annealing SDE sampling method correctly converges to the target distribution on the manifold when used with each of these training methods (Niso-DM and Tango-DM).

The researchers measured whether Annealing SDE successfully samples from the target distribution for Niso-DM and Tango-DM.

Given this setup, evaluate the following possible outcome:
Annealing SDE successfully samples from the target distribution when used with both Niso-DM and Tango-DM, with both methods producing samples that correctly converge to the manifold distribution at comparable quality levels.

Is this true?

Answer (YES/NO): YES